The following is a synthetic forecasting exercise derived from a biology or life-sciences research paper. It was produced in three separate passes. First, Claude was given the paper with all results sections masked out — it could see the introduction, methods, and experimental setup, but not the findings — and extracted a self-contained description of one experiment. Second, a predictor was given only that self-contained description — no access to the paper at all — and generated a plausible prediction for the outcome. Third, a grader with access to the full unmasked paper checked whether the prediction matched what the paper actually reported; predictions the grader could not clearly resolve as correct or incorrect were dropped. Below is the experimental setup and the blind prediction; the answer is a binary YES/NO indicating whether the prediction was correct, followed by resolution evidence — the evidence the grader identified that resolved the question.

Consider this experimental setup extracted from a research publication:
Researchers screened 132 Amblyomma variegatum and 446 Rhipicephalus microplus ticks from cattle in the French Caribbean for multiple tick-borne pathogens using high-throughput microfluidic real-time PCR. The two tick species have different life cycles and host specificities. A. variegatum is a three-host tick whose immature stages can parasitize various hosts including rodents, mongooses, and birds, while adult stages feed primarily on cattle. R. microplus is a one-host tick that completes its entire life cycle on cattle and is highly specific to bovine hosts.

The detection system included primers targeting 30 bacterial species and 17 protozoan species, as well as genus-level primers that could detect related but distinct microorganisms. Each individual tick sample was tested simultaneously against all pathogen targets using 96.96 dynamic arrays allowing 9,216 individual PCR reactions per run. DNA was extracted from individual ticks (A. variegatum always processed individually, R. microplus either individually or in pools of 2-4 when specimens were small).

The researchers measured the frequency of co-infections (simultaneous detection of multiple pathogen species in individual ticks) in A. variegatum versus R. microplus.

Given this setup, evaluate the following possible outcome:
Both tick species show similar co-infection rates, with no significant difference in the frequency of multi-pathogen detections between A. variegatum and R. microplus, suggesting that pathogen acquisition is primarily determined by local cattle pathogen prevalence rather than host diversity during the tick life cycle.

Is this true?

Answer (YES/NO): NO